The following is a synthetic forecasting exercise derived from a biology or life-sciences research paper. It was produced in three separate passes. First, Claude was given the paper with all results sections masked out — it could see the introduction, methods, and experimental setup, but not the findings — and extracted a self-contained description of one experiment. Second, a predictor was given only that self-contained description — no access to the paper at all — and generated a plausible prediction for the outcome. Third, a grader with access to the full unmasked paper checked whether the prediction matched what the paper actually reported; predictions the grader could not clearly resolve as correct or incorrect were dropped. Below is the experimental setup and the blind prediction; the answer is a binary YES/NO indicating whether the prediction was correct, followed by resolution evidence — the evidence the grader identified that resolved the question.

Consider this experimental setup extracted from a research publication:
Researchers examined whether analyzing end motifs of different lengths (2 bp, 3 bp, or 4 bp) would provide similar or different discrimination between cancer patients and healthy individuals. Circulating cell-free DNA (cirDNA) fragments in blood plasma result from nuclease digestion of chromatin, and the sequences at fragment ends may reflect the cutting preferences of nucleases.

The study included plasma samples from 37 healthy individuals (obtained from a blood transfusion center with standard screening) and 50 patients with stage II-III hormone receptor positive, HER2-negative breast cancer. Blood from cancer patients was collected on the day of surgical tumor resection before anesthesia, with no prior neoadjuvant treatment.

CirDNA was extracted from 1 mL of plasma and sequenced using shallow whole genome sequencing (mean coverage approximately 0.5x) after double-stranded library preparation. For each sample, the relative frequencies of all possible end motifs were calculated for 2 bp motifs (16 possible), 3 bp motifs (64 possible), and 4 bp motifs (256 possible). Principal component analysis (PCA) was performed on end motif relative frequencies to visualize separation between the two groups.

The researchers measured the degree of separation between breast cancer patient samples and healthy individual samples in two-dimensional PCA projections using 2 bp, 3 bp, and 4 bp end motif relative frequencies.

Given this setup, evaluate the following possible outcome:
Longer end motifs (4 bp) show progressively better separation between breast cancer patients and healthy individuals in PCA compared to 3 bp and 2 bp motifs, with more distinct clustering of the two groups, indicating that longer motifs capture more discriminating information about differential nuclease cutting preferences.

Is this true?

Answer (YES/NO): NO